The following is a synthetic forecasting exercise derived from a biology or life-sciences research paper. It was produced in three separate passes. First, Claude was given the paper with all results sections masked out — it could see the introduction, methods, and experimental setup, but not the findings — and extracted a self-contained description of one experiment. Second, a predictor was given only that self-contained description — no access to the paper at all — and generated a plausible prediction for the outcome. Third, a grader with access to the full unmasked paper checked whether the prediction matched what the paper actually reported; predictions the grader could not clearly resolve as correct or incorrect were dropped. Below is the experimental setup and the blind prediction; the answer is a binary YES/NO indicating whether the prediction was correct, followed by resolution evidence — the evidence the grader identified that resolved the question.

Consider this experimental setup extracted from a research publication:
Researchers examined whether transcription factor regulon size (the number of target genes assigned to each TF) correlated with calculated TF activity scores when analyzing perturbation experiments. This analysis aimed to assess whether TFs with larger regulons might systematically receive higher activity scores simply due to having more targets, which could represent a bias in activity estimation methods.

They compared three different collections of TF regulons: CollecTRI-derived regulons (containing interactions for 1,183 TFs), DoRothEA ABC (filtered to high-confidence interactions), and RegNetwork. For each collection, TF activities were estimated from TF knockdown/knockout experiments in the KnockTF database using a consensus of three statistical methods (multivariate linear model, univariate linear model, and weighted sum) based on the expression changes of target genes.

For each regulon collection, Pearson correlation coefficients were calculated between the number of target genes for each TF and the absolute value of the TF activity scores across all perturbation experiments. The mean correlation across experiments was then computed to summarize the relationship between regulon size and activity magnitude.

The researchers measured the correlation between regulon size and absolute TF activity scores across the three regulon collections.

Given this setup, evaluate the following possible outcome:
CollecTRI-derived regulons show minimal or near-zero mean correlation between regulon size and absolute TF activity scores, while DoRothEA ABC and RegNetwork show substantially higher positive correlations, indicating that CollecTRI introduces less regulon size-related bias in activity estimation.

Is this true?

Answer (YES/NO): NO